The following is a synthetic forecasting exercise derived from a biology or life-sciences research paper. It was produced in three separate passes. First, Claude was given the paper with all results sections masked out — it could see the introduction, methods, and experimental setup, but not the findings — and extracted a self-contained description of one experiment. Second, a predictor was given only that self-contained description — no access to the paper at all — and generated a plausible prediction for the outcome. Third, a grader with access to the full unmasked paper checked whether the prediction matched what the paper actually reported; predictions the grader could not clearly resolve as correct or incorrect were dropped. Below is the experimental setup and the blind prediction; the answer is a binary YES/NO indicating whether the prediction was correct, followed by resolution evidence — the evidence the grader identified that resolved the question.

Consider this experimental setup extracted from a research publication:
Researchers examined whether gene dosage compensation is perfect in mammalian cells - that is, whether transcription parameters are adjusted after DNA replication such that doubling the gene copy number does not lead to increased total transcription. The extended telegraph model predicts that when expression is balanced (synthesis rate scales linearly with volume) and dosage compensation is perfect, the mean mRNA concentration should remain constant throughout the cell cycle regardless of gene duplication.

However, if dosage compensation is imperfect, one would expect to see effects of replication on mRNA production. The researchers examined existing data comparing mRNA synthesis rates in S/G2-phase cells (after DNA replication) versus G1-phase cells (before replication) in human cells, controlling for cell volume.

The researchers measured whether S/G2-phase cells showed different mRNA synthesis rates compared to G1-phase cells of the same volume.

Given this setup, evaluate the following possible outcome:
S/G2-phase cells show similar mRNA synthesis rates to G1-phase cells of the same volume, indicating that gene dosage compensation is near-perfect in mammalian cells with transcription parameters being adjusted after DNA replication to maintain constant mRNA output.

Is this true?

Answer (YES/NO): NO